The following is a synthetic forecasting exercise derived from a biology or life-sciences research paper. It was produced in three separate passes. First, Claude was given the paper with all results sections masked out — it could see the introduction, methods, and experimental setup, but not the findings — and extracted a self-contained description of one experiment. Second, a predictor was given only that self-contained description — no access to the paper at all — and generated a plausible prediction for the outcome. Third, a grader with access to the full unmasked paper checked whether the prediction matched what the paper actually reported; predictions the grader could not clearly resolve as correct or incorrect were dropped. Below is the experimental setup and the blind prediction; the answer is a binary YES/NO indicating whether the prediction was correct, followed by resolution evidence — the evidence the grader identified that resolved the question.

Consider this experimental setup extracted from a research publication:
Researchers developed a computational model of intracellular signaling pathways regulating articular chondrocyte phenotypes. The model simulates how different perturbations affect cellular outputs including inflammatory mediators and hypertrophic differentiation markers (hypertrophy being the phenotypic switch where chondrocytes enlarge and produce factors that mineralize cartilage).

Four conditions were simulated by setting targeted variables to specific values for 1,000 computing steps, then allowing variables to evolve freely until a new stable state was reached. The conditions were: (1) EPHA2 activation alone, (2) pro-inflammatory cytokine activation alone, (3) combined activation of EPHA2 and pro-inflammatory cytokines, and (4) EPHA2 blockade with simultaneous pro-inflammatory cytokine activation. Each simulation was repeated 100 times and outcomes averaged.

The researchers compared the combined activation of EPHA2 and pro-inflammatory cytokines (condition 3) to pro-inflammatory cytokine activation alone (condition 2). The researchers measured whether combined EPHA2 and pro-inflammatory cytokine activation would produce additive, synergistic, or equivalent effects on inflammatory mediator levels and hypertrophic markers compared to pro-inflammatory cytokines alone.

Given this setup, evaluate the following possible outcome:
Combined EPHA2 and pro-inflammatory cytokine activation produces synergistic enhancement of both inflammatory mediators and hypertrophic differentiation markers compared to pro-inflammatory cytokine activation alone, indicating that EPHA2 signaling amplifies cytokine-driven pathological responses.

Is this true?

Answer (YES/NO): YES